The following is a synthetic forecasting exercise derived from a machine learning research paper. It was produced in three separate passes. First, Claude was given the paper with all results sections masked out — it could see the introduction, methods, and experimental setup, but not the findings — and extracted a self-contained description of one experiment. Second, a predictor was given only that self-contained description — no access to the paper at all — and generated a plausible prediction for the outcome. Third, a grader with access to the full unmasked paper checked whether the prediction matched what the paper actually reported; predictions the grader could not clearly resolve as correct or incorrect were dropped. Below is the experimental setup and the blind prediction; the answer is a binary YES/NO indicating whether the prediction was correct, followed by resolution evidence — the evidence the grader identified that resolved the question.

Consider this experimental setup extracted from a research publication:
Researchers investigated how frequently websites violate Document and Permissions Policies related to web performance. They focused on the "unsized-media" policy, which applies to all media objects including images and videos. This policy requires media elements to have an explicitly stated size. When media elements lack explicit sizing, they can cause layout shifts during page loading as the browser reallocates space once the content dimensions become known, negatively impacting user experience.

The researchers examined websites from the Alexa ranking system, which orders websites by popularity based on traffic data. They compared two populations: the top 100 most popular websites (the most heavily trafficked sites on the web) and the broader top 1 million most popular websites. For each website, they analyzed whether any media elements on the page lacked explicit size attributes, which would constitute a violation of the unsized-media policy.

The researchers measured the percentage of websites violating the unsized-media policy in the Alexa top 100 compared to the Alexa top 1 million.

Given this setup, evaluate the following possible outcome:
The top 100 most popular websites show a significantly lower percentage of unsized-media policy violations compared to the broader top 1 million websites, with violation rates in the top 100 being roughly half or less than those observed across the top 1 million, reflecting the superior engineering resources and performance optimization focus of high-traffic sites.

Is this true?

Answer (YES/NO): NO